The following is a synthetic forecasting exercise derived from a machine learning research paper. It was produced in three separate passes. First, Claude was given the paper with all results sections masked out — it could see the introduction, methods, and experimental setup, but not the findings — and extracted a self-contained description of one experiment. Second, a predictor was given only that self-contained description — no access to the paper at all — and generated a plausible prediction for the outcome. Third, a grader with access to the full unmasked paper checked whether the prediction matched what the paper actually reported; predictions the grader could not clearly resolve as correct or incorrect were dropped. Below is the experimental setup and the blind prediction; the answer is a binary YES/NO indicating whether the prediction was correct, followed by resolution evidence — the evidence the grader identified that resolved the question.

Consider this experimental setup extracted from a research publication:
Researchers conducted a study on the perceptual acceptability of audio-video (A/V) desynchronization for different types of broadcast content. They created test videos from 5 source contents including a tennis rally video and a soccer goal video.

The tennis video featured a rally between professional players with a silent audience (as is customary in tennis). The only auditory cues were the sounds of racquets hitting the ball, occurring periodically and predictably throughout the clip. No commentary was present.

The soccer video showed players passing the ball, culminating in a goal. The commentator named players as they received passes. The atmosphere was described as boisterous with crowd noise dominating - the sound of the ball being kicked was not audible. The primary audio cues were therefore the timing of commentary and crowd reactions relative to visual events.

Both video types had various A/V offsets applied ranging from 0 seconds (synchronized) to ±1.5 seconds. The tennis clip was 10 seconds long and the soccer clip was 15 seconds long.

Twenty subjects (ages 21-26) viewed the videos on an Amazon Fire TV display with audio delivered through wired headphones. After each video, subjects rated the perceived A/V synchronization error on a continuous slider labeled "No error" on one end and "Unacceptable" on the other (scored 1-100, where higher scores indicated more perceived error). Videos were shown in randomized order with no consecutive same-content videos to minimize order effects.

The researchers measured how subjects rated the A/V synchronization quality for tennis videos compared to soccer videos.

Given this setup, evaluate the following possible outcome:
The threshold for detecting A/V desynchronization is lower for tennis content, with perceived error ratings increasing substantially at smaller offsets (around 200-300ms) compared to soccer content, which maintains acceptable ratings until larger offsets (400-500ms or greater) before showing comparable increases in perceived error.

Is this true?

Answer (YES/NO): NO